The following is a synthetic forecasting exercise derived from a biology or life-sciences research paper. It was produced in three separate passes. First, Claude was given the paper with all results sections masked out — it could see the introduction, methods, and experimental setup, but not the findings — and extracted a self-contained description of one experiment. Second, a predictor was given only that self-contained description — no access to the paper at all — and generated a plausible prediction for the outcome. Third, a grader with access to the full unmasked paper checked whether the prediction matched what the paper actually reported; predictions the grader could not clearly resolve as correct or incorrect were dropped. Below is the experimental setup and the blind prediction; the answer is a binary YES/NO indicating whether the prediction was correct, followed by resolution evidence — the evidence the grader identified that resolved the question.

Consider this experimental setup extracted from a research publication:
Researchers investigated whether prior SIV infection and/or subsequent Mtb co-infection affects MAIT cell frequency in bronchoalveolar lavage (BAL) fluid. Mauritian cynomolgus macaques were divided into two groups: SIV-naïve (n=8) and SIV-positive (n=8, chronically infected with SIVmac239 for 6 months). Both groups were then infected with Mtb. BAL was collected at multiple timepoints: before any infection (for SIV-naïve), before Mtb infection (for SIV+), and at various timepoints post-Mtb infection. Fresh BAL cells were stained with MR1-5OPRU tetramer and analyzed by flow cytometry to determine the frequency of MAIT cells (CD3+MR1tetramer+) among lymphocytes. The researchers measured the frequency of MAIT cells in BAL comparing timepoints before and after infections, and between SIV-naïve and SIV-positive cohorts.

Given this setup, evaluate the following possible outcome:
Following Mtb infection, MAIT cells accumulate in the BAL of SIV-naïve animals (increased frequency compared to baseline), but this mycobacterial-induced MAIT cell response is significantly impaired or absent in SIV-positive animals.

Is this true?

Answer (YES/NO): NO